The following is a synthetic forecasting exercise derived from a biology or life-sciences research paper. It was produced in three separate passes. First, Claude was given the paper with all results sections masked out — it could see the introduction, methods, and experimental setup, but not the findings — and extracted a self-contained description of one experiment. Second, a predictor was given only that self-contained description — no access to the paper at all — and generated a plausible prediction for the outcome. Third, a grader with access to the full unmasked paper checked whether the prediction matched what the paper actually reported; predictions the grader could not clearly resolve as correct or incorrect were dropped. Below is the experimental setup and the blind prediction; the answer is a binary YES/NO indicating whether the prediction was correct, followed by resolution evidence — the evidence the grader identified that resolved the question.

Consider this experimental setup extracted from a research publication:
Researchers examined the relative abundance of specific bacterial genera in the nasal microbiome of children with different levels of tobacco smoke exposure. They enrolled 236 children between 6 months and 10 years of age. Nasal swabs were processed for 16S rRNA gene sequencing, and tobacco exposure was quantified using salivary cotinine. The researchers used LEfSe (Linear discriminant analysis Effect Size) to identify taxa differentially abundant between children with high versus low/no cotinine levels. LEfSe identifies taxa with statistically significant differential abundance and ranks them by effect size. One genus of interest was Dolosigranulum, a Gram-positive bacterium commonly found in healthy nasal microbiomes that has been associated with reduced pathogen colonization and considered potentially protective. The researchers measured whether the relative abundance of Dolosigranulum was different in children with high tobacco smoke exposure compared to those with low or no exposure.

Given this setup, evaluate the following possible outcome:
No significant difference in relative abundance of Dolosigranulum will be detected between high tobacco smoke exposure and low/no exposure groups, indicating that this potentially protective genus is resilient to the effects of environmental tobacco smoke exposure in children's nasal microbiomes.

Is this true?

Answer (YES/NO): NO